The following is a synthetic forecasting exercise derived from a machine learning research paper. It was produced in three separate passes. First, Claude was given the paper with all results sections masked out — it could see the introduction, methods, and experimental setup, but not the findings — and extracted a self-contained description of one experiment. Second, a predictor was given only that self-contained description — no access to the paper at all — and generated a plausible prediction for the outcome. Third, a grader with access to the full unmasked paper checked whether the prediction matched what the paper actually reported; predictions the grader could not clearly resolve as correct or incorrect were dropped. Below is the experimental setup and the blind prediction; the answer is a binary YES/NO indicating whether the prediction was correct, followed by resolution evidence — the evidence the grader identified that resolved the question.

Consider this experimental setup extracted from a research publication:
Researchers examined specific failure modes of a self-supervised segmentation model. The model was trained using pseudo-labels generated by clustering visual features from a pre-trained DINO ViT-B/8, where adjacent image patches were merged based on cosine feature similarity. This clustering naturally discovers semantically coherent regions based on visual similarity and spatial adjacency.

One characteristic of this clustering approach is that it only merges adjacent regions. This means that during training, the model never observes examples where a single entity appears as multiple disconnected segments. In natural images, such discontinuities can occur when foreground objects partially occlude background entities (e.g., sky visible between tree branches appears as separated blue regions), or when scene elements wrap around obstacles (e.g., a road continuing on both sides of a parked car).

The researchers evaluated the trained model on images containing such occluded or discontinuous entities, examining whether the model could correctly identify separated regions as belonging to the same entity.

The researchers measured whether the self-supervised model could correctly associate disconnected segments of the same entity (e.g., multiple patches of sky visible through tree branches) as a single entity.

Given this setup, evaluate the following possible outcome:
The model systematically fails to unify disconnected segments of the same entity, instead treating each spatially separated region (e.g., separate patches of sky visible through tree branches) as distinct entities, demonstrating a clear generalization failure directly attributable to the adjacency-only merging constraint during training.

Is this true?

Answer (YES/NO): NO